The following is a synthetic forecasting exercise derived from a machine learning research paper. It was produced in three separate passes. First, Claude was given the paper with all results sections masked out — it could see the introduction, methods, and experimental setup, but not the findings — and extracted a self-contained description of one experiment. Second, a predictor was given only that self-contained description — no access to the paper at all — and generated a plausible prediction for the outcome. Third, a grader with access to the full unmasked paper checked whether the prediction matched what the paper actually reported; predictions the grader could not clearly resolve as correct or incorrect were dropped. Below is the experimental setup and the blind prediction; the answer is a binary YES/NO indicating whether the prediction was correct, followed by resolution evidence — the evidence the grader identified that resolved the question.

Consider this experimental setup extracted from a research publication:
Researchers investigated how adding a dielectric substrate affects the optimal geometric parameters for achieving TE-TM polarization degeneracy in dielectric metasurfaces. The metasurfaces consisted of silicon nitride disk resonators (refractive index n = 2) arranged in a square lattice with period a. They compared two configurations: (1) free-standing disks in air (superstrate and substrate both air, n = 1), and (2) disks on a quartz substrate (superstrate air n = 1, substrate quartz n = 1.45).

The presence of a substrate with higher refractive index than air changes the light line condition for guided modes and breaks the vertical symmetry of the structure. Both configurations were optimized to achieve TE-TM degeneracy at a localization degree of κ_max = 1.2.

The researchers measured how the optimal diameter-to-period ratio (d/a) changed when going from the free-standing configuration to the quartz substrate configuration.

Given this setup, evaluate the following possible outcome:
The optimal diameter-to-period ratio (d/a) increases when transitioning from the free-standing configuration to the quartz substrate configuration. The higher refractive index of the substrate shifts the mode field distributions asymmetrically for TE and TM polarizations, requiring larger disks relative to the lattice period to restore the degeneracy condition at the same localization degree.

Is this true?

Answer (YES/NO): YES